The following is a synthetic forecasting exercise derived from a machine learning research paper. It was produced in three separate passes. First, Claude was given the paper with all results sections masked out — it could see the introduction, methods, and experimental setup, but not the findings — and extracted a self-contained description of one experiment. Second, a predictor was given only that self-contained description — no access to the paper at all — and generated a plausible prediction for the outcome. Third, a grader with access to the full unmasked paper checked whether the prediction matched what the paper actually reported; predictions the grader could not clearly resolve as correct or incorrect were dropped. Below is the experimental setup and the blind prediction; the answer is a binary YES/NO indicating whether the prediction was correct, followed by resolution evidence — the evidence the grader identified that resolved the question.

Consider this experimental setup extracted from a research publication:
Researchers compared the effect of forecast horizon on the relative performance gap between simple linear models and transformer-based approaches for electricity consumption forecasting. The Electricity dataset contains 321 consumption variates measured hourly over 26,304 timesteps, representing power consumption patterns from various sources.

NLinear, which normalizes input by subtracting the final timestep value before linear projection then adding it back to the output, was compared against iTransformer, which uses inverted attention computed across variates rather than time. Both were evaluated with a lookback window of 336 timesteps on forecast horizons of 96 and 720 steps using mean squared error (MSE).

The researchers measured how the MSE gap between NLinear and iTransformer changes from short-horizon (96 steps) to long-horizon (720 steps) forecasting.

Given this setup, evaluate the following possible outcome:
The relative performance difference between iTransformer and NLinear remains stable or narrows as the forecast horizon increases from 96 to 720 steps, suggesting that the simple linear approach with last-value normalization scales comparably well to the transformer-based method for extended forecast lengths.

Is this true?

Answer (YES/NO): YES